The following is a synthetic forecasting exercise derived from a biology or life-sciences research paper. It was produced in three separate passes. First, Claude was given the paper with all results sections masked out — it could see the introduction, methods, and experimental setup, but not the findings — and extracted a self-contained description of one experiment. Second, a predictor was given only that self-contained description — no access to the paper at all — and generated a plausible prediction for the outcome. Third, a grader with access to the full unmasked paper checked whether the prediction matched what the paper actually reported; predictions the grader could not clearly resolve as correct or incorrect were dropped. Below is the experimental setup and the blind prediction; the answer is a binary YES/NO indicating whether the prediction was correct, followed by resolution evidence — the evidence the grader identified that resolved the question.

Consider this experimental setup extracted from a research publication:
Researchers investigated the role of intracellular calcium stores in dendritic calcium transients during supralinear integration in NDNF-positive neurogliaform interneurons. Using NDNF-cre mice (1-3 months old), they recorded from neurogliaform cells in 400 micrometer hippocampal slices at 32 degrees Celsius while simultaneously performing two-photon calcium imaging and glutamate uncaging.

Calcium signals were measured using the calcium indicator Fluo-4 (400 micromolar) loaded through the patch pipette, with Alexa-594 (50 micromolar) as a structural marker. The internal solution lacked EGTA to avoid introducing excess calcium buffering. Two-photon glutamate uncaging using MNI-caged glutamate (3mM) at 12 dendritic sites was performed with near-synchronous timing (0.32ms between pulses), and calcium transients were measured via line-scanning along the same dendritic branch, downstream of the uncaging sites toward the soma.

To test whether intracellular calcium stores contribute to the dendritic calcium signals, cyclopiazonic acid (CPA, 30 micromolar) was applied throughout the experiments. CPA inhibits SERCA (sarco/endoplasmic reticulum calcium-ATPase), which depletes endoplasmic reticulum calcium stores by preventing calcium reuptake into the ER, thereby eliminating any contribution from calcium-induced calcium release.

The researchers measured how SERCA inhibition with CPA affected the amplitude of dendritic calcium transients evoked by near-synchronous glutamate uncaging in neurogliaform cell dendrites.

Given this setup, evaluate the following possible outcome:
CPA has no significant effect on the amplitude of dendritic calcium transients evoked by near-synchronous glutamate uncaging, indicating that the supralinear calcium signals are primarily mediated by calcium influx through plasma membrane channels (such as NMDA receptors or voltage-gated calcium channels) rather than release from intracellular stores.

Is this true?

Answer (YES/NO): NO